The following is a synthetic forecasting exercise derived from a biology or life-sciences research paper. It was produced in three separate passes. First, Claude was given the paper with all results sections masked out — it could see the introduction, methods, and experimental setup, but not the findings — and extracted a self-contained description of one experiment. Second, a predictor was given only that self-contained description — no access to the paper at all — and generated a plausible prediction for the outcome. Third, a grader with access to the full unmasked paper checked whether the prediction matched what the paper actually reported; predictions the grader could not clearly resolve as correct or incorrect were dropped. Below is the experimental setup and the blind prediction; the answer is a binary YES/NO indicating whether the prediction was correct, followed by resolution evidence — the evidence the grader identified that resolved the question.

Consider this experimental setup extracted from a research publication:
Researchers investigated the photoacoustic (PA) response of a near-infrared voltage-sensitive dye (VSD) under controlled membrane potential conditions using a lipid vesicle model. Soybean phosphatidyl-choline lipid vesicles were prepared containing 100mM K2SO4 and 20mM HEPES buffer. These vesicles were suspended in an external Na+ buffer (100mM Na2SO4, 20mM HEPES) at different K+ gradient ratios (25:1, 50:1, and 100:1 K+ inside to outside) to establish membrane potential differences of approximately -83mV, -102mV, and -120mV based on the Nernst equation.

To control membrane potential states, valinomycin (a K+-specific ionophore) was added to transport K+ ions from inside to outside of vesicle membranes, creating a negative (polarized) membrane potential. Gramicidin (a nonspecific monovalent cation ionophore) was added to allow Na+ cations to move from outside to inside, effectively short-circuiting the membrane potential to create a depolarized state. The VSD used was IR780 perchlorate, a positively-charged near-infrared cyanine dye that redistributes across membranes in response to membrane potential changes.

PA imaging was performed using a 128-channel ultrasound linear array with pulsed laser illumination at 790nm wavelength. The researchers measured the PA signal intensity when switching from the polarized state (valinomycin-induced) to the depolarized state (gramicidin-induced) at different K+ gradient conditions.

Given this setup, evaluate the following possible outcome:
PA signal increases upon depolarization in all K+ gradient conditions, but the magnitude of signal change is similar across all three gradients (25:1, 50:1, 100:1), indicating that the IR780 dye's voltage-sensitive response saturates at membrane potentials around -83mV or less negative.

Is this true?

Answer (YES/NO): NO